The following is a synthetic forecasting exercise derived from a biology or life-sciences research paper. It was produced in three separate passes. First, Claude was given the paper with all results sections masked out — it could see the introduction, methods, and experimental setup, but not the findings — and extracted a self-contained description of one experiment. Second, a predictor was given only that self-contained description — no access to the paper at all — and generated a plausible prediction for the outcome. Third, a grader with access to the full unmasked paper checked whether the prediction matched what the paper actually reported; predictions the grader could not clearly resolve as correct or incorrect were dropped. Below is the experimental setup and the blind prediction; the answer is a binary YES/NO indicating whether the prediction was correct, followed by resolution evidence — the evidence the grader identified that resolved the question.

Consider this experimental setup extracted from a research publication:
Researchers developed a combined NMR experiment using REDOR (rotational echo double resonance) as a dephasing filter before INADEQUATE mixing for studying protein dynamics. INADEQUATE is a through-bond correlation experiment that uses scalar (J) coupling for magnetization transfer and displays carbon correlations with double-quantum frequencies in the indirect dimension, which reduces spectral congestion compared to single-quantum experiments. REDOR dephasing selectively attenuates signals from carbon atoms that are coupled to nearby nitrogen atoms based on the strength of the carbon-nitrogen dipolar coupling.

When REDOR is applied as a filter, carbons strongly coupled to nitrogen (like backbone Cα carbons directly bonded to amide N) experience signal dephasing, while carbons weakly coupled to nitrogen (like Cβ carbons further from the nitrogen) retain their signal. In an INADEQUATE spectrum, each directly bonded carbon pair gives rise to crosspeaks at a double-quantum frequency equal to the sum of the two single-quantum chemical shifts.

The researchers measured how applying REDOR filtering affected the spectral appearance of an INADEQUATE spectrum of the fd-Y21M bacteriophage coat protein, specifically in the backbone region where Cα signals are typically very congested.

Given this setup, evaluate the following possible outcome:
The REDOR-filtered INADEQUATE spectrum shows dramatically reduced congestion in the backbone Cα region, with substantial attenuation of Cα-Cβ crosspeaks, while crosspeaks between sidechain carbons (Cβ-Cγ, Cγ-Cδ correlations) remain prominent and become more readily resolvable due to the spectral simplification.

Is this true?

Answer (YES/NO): YES